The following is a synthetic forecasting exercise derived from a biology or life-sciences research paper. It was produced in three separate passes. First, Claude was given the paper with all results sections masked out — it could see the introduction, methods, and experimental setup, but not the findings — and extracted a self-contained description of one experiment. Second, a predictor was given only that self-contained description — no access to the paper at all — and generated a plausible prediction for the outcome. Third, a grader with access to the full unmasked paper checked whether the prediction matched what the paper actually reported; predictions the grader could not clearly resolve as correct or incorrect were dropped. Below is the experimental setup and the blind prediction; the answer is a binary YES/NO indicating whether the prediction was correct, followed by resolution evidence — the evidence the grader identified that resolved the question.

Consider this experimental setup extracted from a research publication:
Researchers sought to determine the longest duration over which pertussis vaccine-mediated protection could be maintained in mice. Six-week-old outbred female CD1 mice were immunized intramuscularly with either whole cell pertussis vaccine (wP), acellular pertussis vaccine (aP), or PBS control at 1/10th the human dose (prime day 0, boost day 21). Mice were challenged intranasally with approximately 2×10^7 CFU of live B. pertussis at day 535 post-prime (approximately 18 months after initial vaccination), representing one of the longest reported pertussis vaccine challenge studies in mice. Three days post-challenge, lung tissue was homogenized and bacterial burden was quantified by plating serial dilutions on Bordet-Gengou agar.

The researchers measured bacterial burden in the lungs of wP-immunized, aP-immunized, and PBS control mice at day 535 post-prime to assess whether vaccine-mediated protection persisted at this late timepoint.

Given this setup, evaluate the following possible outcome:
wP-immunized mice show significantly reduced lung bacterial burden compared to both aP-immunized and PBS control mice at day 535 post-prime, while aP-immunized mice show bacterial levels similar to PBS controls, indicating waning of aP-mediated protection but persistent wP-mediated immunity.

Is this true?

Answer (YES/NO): NO